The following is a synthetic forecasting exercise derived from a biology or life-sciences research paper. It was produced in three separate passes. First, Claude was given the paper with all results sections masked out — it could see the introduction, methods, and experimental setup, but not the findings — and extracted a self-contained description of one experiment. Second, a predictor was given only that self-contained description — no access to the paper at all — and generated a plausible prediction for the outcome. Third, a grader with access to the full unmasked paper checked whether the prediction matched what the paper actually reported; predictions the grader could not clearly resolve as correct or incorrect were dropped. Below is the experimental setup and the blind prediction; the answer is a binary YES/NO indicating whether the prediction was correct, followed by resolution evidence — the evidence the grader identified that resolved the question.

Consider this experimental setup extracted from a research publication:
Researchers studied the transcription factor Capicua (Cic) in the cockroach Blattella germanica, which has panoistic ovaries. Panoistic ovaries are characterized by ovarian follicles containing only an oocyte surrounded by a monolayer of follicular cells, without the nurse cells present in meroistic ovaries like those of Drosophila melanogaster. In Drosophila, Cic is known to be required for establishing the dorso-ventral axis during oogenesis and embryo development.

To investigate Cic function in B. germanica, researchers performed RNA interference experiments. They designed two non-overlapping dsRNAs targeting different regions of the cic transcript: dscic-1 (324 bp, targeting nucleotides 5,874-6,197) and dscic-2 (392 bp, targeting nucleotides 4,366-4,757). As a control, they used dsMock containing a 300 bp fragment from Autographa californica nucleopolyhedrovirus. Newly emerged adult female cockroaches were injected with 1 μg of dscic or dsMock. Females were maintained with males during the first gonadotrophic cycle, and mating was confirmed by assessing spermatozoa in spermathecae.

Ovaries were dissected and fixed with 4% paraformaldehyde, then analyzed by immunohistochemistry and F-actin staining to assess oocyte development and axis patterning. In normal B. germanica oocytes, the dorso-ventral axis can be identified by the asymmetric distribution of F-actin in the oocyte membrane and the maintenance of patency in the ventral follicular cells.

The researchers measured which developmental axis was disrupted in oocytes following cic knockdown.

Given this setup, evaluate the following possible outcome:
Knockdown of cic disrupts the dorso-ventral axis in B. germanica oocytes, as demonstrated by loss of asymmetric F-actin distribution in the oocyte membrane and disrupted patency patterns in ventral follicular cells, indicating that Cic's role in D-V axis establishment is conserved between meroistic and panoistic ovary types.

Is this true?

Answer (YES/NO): NO